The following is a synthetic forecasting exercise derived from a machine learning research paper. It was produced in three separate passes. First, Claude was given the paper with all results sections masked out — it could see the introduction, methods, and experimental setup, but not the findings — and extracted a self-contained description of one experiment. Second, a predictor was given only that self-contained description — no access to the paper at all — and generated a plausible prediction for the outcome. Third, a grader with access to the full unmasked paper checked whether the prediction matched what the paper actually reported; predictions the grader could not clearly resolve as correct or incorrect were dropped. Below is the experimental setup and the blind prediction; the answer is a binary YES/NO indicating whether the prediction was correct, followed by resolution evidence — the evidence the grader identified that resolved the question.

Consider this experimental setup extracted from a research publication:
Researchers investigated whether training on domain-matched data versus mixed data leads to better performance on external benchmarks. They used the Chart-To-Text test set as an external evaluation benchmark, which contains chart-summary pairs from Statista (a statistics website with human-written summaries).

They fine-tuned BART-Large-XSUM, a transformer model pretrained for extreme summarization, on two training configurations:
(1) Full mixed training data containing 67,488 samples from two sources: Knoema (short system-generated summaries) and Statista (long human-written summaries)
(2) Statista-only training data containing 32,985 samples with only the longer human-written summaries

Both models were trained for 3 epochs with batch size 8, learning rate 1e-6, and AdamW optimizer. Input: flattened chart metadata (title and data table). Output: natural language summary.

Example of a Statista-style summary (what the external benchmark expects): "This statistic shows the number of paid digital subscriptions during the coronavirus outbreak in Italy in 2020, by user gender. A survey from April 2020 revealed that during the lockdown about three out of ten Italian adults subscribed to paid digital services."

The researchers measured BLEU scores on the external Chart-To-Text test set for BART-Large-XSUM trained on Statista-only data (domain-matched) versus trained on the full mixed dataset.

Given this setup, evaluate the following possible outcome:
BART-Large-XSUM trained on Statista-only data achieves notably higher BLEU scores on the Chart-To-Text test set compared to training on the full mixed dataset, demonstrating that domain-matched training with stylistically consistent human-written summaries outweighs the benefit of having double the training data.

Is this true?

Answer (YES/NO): NO